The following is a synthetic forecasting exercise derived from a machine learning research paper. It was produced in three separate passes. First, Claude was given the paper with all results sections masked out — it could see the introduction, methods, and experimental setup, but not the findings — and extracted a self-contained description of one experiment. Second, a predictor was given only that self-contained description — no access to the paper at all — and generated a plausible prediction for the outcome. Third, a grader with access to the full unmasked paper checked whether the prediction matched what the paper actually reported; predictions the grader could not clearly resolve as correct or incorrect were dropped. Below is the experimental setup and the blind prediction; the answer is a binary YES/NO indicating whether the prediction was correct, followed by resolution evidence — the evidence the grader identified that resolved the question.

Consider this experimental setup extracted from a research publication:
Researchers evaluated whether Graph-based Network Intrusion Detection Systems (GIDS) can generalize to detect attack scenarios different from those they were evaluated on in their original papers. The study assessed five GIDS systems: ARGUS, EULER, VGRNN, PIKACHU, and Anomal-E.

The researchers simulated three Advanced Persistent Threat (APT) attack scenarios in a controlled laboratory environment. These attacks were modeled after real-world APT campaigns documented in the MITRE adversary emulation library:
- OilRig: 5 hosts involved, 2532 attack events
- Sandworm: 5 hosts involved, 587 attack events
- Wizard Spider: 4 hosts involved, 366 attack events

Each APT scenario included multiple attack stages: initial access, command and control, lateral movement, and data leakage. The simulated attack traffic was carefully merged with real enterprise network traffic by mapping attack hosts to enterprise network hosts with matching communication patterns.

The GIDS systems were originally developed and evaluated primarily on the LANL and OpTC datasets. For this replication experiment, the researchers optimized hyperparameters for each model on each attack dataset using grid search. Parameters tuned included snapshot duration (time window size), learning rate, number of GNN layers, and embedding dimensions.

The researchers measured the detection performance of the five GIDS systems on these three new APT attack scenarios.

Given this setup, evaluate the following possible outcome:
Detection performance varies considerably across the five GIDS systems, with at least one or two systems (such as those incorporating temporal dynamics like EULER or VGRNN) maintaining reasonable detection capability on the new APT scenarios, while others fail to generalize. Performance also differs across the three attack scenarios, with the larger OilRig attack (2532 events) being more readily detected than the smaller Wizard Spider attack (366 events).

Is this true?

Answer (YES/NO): NO